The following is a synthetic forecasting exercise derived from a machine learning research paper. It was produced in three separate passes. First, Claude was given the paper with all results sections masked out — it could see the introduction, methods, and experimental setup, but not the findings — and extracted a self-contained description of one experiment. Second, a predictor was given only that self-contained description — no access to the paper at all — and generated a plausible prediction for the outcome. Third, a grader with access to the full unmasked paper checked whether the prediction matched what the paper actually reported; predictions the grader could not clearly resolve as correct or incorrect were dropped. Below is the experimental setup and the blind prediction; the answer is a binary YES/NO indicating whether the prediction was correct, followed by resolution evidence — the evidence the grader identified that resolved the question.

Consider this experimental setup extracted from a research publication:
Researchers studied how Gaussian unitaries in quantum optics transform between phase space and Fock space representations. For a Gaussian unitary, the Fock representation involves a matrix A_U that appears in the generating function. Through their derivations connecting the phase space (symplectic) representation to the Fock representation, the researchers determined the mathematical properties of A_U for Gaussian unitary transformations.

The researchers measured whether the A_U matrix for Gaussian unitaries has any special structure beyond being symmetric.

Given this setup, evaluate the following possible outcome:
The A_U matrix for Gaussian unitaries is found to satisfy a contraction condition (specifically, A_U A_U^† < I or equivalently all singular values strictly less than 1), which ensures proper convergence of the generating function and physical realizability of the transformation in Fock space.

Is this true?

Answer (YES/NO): NO